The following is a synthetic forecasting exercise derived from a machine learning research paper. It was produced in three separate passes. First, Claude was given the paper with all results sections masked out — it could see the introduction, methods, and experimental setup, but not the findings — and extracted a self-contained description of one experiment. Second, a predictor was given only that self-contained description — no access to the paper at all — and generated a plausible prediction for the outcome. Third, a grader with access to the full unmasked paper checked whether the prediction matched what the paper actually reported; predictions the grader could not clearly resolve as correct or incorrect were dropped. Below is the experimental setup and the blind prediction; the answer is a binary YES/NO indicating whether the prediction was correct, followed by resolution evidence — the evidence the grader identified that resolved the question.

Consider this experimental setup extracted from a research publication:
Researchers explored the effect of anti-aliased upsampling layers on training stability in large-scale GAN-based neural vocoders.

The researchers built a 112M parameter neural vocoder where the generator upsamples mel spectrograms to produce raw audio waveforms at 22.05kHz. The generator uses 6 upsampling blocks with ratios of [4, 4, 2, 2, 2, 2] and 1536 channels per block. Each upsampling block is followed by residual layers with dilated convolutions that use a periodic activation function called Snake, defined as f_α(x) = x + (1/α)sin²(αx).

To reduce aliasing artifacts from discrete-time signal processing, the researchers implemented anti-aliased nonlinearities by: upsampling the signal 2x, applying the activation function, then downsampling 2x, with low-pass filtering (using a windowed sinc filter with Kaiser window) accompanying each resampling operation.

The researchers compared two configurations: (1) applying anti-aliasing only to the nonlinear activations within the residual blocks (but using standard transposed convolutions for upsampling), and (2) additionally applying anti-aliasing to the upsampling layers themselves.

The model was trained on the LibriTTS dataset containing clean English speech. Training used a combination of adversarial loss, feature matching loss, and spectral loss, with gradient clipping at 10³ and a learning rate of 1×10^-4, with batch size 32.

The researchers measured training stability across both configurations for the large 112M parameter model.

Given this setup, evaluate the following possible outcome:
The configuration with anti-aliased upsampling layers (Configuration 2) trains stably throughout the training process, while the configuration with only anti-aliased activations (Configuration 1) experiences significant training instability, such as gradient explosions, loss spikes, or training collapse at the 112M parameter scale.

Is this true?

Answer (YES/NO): NO